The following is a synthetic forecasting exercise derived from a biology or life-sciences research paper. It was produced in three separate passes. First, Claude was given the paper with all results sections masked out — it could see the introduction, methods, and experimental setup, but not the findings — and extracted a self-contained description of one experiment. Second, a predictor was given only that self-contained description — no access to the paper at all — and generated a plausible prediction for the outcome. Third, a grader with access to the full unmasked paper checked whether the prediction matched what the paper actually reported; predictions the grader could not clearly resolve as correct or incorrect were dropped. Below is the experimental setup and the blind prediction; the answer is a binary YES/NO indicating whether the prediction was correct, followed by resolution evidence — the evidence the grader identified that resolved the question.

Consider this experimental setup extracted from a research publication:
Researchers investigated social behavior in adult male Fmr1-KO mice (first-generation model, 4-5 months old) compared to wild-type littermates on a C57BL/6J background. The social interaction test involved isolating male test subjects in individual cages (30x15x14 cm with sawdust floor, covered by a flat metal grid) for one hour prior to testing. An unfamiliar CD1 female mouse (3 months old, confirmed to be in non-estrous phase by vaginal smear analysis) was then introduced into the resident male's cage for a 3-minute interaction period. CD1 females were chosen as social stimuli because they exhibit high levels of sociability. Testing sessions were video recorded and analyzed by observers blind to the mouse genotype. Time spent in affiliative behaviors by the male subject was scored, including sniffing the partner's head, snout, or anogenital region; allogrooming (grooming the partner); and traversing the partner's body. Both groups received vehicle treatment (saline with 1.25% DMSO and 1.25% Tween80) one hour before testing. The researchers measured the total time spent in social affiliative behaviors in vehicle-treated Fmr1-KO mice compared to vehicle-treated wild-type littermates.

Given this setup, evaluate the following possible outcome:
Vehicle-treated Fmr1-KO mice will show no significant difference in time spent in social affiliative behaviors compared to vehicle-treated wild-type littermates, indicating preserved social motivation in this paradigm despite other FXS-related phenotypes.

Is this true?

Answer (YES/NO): NO